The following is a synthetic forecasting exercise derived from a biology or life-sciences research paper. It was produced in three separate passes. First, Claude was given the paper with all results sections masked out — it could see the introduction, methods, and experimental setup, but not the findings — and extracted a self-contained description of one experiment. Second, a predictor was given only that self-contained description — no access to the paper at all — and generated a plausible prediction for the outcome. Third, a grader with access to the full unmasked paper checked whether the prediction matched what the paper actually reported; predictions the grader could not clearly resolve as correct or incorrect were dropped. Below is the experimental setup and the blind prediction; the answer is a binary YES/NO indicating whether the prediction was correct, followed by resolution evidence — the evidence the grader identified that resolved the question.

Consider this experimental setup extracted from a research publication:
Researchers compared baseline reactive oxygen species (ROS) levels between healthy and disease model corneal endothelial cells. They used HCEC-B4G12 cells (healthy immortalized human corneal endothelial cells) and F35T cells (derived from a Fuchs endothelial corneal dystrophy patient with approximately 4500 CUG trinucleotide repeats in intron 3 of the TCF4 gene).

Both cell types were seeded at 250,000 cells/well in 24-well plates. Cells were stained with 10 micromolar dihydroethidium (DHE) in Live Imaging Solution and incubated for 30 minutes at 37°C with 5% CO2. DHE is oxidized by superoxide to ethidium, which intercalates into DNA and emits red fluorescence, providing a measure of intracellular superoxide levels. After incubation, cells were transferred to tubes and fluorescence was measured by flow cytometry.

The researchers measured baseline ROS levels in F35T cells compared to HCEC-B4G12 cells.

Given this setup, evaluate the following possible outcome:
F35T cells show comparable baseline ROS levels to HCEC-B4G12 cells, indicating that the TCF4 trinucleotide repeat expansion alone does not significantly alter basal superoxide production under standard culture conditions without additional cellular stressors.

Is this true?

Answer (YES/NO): NO